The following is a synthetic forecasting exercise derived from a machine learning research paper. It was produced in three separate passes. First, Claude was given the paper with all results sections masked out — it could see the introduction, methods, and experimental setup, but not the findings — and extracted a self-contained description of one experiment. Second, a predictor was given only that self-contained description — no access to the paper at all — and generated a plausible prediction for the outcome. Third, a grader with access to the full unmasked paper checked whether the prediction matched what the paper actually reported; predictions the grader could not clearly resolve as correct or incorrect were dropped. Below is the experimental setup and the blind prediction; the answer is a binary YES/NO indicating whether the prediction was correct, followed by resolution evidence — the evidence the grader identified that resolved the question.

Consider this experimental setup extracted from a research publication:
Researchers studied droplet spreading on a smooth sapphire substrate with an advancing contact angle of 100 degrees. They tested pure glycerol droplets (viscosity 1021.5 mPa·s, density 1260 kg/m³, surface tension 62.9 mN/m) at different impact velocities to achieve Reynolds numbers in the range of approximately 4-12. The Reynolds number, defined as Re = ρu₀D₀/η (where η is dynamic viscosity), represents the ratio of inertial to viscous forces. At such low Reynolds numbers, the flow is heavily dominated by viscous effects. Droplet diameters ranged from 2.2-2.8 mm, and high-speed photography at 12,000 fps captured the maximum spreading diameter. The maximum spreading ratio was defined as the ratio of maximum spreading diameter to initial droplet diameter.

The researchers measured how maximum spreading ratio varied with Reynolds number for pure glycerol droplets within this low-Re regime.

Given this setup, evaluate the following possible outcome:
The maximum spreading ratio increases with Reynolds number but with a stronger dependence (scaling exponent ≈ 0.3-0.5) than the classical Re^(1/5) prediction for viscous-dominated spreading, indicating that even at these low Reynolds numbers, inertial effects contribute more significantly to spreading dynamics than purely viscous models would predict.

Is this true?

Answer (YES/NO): NO